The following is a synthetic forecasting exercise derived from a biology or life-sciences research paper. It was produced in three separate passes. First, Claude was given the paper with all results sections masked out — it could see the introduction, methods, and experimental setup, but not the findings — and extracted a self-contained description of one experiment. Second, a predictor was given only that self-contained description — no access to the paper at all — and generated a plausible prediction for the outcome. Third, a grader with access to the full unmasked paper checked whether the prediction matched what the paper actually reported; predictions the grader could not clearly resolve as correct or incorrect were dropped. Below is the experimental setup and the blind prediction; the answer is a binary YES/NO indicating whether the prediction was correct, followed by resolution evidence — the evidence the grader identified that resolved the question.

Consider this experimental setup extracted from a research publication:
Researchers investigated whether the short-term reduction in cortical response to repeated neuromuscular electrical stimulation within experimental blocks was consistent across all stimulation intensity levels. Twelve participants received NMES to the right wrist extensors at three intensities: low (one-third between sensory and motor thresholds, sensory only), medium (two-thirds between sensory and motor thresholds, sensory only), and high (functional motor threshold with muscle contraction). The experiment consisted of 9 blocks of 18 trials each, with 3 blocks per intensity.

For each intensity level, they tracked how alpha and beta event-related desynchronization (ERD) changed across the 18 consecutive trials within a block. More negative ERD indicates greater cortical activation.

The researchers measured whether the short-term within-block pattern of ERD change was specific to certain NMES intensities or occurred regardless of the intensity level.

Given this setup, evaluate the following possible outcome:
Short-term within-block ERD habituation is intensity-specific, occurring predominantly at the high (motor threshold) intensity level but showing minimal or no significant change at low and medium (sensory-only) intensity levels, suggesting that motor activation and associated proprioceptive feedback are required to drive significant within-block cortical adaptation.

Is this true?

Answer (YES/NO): NO